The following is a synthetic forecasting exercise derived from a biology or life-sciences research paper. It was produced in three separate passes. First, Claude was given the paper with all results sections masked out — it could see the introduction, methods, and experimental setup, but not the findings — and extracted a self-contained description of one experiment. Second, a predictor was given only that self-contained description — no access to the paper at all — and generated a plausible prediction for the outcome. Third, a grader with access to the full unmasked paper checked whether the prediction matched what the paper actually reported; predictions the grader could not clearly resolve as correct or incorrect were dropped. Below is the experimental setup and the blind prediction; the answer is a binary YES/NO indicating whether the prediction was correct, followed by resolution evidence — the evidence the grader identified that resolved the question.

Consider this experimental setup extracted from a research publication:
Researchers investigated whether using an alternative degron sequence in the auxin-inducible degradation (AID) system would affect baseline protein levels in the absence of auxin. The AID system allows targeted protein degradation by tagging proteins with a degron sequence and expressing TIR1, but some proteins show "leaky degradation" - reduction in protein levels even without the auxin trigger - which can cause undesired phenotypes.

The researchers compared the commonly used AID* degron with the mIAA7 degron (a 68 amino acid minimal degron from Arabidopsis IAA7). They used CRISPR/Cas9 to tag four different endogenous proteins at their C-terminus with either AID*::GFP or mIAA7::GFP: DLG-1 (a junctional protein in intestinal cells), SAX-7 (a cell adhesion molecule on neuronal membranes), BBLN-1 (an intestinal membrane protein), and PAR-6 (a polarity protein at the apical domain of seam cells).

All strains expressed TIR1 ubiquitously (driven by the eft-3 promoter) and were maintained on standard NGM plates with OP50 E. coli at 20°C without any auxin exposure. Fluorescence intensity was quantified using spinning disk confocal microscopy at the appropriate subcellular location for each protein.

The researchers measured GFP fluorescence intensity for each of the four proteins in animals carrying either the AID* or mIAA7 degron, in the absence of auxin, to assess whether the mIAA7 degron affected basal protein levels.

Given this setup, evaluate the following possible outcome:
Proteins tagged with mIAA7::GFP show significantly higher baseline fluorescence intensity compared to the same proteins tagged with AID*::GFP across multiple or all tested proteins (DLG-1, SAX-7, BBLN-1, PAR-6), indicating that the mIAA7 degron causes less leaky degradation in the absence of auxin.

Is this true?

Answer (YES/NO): NO